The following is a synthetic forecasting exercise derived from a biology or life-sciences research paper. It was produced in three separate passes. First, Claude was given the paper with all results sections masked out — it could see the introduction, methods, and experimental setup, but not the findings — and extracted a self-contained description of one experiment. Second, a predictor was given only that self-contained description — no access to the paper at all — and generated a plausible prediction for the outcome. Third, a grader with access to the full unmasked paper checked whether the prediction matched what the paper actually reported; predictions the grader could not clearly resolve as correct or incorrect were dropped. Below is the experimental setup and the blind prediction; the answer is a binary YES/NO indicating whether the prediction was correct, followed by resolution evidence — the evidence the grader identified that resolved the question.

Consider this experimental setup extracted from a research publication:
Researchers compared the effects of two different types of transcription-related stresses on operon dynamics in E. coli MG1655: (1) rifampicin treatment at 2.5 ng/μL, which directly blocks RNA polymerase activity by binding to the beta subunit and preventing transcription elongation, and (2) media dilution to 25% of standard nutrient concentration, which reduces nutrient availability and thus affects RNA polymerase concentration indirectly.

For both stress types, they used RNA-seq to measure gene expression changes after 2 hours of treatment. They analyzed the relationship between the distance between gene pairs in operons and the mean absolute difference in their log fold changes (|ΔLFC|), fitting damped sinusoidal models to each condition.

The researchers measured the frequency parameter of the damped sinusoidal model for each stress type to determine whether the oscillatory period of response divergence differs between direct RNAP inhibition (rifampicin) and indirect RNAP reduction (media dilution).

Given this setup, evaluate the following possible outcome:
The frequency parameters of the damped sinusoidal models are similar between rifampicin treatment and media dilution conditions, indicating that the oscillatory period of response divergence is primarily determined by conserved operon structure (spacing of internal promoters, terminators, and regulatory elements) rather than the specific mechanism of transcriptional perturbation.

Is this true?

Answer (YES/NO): YES